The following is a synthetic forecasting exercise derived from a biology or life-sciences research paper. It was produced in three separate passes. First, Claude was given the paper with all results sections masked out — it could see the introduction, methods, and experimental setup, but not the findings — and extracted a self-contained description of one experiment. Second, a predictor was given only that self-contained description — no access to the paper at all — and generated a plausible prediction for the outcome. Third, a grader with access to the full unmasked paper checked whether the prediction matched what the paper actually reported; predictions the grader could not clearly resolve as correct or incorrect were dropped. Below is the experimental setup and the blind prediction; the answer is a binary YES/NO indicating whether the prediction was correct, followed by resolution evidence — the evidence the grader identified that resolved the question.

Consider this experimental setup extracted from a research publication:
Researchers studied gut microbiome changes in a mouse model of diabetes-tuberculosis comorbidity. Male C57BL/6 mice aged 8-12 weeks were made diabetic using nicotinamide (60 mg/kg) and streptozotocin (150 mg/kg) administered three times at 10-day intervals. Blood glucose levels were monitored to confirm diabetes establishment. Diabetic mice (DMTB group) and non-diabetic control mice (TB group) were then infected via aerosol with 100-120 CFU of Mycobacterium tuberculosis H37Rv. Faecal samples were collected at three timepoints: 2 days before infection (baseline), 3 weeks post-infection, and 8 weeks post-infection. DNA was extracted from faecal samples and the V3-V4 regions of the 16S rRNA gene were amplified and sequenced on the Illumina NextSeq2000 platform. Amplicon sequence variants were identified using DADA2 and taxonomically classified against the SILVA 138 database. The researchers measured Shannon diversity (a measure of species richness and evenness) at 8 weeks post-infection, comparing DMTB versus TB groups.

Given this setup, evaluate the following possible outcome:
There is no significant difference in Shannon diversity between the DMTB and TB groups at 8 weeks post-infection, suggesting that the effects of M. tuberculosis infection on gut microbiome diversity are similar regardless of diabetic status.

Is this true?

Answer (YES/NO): YES